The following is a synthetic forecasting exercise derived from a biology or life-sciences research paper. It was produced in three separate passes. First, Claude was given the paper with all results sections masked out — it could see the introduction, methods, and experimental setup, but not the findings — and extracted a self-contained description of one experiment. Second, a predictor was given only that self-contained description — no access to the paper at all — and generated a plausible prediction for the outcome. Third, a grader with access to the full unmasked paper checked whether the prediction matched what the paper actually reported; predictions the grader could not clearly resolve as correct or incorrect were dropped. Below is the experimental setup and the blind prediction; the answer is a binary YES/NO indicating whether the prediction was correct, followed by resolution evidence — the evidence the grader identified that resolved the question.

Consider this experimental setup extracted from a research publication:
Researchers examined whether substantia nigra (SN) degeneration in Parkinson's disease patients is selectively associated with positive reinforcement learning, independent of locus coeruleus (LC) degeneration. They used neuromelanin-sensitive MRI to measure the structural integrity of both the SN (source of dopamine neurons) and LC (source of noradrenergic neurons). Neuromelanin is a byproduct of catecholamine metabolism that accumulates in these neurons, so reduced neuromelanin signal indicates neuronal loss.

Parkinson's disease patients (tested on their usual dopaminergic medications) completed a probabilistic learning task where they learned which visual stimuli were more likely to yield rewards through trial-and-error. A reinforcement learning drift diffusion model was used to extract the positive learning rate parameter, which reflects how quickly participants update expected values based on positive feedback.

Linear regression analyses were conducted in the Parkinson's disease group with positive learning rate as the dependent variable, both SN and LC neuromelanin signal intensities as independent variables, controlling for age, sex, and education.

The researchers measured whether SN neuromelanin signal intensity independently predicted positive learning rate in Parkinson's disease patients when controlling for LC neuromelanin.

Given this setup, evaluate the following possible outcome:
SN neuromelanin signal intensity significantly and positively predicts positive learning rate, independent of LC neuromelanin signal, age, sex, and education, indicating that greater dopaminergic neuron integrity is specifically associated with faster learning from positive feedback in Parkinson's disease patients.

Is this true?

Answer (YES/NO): YES